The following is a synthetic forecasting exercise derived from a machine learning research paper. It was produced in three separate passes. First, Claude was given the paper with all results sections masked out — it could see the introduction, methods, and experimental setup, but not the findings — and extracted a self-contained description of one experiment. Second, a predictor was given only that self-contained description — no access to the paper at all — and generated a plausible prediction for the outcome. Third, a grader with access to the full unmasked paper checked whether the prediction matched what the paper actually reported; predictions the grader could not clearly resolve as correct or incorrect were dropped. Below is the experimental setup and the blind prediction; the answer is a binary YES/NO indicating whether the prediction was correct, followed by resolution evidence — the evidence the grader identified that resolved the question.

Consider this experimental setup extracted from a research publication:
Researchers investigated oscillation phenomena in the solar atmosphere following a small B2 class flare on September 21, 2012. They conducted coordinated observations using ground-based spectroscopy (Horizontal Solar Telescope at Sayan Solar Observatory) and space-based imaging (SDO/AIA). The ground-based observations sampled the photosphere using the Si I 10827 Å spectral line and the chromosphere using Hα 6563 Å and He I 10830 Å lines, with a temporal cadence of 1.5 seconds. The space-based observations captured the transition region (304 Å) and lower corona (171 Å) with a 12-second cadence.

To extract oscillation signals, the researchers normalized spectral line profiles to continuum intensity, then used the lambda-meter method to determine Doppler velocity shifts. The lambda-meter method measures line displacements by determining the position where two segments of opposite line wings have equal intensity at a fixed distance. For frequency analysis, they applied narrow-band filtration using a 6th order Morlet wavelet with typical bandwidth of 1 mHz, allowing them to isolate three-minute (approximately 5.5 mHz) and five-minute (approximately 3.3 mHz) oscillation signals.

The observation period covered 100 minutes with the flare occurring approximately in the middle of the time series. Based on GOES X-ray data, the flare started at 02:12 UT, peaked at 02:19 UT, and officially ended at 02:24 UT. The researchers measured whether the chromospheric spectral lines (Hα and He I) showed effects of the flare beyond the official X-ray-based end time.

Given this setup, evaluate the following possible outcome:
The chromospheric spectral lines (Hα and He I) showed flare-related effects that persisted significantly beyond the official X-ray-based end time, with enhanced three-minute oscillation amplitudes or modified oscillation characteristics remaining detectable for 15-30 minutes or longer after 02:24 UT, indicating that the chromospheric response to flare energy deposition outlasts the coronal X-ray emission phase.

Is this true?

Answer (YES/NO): NO